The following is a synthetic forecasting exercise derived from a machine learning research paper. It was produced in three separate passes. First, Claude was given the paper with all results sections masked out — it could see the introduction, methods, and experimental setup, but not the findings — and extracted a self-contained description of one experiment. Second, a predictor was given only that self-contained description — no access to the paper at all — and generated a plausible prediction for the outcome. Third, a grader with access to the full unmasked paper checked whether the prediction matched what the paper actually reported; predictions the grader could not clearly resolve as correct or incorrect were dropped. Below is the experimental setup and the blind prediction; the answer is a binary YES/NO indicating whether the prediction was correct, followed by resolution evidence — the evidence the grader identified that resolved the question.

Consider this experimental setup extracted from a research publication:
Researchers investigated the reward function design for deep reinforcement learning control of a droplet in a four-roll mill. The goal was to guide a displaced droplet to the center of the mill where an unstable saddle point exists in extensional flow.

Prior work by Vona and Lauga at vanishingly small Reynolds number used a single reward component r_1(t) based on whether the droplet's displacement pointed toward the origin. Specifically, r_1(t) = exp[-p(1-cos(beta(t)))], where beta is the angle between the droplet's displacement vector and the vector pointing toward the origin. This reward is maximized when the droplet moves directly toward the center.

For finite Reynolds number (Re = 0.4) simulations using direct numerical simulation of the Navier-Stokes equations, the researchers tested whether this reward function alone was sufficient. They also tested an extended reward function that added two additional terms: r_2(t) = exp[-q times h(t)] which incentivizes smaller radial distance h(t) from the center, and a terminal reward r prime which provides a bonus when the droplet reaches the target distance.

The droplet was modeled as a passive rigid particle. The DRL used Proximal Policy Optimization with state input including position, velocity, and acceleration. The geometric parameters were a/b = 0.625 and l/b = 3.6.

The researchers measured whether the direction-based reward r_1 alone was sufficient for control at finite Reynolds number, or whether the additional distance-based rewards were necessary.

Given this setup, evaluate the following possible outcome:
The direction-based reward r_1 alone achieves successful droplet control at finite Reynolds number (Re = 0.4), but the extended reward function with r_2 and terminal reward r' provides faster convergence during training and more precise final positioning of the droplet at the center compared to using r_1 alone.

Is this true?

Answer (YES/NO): NO